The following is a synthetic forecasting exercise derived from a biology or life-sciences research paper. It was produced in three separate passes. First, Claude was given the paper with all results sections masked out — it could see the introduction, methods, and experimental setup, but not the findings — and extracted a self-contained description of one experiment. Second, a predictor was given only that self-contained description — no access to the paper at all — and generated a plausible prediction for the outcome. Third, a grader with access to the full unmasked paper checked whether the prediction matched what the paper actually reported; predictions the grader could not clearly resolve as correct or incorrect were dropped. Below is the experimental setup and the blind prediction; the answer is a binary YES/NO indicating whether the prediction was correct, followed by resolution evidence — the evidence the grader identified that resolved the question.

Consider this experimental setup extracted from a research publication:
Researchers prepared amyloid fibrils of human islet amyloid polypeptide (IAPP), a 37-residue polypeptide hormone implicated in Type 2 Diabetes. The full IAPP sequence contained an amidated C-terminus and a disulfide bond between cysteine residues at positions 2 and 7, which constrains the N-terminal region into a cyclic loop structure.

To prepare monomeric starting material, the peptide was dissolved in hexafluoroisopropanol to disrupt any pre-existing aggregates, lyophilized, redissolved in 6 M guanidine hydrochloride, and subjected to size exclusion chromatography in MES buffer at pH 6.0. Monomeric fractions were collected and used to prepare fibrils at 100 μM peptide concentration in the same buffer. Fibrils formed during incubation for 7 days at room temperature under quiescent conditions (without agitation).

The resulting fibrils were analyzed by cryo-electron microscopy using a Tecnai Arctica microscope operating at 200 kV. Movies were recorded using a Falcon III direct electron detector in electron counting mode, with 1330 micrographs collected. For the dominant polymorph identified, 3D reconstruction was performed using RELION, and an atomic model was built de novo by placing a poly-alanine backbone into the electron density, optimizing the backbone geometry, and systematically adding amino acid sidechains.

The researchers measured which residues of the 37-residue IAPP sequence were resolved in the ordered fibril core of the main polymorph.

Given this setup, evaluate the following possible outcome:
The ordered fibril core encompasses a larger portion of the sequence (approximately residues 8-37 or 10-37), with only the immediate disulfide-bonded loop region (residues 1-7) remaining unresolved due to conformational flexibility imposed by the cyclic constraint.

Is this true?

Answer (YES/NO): NO